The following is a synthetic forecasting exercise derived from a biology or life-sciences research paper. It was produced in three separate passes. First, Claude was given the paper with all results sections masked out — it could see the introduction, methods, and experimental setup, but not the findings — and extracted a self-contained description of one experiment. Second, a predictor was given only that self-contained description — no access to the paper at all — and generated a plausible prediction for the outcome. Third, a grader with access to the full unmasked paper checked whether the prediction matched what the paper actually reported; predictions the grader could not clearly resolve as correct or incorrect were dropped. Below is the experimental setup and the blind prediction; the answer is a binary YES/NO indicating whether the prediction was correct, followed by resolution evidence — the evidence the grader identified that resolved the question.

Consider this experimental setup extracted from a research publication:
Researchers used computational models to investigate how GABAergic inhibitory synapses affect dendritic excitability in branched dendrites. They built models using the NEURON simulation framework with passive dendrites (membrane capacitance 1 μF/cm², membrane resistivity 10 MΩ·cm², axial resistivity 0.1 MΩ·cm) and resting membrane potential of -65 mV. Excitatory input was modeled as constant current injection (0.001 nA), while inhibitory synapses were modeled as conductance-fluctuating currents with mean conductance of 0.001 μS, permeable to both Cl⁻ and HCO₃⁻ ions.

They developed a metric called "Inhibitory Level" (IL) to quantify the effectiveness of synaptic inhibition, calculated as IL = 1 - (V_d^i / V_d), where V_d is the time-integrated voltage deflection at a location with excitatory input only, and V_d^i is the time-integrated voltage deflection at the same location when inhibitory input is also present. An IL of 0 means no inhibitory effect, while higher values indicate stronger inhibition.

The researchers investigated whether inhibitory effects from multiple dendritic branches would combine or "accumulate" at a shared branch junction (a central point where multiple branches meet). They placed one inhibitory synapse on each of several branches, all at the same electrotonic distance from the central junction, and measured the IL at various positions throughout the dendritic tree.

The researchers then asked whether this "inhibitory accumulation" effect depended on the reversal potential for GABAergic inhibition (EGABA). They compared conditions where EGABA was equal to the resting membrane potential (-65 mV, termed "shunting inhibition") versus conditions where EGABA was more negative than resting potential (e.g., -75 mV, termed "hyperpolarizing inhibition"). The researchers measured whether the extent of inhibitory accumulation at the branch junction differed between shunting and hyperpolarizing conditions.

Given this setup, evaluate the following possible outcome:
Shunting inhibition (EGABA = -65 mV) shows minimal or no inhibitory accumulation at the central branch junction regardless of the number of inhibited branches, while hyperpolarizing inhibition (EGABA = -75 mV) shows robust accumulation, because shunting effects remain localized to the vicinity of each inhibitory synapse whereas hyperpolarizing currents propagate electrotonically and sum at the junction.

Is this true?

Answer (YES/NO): NO